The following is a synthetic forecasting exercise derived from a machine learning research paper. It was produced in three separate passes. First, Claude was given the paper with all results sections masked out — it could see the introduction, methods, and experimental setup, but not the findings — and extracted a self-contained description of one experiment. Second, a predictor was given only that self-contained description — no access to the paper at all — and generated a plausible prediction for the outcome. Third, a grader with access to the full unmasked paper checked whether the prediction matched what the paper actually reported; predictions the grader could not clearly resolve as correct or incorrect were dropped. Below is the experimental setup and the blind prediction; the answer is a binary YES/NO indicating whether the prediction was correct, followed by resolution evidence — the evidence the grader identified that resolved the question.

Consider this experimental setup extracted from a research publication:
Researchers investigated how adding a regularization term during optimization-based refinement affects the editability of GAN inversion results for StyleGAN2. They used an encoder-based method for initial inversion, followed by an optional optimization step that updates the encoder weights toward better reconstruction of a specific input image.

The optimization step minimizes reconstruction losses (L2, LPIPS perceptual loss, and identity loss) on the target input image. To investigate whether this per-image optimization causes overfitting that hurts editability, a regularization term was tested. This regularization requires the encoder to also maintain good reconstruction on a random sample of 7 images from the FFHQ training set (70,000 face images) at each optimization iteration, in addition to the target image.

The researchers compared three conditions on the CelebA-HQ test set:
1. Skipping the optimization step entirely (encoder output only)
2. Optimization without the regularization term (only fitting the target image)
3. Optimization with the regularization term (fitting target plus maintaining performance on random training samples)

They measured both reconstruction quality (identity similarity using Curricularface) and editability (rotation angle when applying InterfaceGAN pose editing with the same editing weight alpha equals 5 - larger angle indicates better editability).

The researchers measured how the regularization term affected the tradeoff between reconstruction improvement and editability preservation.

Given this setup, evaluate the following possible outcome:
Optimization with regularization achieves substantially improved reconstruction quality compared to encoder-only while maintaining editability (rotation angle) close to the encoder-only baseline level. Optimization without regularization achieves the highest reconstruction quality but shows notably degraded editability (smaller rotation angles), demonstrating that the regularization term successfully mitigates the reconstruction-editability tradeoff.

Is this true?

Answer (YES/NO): NO